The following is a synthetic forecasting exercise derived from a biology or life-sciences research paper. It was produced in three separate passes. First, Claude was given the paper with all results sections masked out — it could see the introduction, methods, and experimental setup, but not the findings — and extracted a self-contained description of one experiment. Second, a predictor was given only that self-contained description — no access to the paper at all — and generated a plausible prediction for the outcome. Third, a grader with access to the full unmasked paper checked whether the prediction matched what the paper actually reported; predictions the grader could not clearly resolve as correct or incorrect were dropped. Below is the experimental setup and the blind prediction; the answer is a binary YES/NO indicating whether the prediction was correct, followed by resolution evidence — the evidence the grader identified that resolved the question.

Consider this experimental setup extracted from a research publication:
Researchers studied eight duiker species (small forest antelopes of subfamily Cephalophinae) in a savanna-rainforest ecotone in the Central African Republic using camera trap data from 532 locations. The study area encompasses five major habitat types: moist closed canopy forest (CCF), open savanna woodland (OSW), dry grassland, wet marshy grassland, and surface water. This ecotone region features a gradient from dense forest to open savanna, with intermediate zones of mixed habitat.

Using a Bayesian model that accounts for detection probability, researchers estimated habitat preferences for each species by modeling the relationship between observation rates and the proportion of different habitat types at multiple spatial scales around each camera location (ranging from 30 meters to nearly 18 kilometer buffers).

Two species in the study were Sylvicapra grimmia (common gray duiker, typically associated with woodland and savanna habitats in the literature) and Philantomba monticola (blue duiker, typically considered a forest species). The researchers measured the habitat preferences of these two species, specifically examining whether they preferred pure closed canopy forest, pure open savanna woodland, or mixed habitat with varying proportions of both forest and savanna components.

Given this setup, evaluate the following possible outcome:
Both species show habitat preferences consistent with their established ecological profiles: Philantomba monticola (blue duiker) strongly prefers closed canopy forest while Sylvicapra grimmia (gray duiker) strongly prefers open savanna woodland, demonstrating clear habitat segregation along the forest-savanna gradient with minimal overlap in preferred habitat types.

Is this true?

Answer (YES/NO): NO